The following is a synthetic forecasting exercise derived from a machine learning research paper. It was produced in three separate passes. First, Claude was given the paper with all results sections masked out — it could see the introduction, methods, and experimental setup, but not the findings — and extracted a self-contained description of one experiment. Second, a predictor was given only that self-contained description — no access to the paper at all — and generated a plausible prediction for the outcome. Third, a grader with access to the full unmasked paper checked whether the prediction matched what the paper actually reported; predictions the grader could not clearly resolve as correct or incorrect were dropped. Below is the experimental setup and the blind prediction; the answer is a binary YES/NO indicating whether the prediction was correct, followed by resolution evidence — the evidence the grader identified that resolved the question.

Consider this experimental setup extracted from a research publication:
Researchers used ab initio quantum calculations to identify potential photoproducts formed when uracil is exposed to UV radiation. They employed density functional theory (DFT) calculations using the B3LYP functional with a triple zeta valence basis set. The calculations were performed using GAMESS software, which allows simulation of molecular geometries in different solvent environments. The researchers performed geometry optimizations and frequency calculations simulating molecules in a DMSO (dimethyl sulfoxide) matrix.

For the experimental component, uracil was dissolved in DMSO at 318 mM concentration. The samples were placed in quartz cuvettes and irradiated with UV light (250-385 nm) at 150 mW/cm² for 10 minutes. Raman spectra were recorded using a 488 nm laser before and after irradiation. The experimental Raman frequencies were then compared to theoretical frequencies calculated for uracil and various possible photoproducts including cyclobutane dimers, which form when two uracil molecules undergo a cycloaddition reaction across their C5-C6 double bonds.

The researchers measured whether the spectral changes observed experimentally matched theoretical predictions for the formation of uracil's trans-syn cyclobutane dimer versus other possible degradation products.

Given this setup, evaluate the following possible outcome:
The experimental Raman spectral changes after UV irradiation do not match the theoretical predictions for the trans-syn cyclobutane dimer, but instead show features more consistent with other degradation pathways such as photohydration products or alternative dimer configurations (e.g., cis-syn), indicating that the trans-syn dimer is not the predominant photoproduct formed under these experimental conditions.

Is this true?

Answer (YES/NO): NO